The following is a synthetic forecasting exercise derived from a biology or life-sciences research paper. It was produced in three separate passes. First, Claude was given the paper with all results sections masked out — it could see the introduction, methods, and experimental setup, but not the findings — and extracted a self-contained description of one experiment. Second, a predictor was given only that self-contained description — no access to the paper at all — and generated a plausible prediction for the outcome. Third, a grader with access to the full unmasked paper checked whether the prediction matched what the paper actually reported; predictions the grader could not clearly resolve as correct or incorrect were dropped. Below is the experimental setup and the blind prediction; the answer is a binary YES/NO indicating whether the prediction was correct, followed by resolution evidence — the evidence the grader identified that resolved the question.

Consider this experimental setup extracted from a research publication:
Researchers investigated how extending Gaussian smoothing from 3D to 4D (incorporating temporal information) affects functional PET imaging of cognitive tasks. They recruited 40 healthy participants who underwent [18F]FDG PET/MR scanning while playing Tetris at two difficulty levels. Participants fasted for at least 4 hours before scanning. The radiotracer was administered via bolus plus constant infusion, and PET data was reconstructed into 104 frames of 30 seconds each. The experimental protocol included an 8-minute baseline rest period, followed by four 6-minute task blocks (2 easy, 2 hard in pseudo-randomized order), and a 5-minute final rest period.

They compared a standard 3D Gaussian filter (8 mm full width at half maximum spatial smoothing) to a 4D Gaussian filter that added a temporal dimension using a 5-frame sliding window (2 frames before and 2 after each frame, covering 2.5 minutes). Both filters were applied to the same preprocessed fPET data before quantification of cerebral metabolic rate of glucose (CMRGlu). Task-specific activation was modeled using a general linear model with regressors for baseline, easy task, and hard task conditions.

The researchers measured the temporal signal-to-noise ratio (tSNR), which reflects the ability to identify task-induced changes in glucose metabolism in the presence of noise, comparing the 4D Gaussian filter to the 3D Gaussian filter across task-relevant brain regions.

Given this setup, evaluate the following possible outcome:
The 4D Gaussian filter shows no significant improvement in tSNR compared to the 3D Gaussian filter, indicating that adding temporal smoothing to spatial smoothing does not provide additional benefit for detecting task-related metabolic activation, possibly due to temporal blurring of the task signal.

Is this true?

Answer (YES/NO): NO